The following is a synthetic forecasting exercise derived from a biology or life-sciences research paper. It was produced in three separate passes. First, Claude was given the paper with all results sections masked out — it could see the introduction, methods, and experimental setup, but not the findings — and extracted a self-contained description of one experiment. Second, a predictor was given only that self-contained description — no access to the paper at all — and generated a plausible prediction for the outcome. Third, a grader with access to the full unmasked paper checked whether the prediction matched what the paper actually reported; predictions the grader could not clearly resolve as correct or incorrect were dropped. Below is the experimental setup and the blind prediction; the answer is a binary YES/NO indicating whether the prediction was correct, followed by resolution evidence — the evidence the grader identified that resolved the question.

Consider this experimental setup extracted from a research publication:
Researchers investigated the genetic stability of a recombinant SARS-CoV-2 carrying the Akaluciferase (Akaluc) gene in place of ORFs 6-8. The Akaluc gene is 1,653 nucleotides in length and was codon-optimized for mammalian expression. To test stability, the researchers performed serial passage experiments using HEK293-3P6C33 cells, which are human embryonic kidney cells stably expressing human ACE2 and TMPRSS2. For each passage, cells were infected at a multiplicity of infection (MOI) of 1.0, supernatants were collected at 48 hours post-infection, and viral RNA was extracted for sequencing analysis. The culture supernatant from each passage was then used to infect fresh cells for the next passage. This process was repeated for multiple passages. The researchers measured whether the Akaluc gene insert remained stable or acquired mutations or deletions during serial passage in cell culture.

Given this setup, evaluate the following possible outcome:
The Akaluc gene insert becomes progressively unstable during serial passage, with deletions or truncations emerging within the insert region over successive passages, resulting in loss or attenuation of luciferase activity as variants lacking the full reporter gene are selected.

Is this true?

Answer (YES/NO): NO